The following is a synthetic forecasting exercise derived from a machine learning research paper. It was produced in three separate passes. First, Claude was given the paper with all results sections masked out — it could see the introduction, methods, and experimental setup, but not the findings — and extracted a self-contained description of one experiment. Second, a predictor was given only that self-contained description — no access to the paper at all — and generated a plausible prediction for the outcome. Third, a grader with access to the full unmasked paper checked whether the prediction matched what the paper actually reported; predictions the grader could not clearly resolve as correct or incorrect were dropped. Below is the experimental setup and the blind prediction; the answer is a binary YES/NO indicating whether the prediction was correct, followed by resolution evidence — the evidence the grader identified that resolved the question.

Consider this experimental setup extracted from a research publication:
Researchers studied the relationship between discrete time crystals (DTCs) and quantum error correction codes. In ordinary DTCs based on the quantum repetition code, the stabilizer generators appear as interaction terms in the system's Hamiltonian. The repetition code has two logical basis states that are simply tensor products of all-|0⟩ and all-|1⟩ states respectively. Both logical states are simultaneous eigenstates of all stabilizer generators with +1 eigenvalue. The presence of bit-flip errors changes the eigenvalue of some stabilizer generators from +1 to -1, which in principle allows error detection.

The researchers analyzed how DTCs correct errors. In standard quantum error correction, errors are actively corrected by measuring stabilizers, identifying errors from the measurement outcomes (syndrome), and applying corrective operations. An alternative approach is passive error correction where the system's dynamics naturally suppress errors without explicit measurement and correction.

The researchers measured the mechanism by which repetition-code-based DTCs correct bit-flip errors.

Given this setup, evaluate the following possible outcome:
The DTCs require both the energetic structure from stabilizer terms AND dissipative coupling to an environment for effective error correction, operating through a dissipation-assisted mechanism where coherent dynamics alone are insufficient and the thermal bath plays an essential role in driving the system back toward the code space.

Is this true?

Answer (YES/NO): NO